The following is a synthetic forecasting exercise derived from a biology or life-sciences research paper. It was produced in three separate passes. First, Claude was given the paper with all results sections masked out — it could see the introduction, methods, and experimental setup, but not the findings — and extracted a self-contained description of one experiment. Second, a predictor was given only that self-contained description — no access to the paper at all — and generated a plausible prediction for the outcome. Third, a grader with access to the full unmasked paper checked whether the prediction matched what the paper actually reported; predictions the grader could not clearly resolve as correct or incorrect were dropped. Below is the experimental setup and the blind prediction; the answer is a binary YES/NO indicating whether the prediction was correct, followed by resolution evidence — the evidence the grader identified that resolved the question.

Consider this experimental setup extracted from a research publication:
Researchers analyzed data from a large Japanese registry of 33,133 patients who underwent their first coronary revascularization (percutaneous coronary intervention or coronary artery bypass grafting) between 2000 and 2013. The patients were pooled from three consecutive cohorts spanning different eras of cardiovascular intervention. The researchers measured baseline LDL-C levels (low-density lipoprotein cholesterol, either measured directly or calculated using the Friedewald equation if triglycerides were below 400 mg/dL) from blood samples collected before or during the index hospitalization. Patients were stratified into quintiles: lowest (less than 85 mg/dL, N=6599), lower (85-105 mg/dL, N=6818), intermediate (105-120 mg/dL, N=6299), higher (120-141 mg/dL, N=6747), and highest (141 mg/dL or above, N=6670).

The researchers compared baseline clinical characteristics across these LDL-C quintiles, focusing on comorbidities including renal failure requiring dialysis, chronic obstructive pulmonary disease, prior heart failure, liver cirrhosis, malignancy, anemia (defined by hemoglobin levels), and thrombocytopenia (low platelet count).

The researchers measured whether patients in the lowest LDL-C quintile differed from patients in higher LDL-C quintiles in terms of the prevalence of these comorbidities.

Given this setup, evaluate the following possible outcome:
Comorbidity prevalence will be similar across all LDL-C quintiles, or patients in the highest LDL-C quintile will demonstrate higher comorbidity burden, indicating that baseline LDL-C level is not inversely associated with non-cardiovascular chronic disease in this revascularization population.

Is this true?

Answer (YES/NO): NO